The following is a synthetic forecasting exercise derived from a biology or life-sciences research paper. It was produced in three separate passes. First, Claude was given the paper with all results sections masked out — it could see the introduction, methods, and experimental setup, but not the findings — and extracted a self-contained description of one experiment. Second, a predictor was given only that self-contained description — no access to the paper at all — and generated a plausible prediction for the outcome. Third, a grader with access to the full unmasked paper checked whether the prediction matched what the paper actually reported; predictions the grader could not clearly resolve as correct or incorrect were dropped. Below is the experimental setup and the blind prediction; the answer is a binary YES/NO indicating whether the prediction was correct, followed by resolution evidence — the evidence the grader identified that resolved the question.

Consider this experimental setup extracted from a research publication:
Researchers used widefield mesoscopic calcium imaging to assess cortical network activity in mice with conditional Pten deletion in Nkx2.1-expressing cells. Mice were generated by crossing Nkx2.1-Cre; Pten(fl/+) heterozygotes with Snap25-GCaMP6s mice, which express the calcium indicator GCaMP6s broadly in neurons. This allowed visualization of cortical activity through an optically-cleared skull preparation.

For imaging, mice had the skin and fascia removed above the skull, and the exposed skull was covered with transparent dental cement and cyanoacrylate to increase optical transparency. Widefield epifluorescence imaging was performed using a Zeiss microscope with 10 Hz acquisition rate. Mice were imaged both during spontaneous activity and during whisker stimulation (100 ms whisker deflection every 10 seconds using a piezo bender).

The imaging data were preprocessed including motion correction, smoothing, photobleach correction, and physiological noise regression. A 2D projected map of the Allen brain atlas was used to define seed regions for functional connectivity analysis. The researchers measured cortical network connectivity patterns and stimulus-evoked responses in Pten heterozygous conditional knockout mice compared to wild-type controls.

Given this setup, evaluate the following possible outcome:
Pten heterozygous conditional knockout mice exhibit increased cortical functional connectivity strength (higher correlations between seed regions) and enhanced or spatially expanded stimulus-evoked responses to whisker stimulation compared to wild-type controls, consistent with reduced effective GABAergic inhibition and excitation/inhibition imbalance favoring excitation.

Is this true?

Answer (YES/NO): NO